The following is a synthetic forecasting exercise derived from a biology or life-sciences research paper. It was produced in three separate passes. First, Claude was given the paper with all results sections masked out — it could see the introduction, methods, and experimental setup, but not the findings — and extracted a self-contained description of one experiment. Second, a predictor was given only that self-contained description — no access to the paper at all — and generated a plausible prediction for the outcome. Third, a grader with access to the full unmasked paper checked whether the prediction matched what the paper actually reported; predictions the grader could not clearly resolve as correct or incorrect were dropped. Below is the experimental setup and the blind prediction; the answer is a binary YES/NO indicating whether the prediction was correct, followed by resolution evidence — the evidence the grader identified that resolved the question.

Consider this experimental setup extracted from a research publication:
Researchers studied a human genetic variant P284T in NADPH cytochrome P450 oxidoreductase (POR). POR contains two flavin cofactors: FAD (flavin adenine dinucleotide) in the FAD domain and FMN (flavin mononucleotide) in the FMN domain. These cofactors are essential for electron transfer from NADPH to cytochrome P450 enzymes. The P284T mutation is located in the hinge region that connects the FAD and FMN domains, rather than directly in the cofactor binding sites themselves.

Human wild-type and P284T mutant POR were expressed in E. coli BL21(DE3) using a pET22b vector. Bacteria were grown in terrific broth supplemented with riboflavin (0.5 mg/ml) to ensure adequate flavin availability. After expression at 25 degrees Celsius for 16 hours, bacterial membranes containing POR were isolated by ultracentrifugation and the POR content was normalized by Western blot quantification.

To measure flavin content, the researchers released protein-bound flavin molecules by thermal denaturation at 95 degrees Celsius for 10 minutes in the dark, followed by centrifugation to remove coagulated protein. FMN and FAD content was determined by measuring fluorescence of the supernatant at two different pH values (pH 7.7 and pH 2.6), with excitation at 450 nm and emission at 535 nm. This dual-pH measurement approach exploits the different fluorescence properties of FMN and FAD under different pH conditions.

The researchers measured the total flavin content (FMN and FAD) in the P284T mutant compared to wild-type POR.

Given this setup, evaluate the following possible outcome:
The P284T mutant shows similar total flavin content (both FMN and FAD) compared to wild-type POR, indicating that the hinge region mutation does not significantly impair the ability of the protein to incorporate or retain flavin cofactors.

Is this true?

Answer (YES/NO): NO